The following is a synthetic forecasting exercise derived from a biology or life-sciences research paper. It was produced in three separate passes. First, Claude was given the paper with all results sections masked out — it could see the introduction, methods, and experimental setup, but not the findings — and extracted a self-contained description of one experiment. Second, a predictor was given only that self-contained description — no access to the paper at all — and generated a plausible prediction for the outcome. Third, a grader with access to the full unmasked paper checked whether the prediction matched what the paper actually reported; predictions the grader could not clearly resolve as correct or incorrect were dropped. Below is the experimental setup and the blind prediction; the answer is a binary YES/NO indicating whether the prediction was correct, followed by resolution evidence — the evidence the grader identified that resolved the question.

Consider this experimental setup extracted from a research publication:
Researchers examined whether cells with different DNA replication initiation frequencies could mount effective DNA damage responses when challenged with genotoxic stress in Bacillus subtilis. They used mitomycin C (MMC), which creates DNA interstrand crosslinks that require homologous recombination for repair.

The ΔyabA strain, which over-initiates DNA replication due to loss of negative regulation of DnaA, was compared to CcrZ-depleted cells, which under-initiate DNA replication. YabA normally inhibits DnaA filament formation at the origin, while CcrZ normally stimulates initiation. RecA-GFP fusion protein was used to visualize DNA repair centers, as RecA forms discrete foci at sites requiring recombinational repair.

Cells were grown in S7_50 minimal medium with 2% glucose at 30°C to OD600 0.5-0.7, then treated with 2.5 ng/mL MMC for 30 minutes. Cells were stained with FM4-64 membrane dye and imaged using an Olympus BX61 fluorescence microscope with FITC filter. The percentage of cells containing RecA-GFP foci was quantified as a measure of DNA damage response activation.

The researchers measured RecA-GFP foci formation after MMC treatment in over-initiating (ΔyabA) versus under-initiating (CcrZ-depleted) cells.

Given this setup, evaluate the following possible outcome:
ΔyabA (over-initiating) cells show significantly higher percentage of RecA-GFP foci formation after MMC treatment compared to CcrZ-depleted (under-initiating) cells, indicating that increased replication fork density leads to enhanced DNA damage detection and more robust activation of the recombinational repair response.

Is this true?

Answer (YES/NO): NO